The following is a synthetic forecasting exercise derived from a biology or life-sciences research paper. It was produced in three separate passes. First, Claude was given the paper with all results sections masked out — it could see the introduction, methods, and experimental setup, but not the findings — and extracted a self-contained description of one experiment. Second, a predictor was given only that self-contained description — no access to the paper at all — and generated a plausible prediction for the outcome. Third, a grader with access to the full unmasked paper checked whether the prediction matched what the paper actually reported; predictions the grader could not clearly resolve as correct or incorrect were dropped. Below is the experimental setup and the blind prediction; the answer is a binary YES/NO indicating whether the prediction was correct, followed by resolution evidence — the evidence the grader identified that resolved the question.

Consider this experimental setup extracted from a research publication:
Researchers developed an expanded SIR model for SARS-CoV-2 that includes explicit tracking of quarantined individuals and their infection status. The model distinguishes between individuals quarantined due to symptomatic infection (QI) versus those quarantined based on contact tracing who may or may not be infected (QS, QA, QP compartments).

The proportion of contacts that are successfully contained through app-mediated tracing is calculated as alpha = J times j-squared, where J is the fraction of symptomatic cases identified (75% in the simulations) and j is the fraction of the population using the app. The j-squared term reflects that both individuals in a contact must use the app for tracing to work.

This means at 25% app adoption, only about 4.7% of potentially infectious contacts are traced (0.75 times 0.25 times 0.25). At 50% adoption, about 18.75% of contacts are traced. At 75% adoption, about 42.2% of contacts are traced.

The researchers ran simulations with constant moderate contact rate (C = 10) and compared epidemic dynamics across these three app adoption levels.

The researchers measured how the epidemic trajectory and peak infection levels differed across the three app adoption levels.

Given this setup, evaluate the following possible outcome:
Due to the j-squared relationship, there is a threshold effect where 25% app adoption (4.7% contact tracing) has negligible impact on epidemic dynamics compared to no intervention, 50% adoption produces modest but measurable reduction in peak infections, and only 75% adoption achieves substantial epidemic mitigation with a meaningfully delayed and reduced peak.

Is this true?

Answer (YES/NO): NO